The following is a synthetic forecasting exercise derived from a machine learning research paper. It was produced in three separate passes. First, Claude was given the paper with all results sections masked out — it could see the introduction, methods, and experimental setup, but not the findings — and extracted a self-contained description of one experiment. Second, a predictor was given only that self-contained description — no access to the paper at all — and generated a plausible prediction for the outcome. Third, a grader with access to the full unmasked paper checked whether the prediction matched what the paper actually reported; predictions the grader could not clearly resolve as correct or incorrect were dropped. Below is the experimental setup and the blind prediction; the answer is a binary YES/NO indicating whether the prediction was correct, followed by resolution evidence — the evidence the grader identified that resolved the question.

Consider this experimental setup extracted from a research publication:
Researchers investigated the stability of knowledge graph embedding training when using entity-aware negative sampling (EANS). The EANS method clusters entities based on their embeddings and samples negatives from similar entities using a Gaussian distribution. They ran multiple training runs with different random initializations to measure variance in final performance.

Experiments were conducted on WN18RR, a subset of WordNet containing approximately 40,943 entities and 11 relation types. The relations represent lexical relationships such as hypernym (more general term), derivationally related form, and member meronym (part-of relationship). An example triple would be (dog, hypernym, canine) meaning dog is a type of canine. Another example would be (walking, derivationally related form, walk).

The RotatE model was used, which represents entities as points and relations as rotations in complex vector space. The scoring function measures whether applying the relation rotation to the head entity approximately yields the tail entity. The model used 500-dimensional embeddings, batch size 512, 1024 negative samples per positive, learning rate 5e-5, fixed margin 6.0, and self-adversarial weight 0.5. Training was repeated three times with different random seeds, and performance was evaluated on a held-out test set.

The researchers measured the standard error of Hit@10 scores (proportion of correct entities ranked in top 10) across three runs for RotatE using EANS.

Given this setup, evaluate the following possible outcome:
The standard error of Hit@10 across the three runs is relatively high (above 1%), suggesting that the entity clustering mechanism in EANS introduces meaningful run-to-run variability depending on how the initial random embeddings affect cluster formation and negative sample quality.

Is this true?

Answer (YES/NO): NO